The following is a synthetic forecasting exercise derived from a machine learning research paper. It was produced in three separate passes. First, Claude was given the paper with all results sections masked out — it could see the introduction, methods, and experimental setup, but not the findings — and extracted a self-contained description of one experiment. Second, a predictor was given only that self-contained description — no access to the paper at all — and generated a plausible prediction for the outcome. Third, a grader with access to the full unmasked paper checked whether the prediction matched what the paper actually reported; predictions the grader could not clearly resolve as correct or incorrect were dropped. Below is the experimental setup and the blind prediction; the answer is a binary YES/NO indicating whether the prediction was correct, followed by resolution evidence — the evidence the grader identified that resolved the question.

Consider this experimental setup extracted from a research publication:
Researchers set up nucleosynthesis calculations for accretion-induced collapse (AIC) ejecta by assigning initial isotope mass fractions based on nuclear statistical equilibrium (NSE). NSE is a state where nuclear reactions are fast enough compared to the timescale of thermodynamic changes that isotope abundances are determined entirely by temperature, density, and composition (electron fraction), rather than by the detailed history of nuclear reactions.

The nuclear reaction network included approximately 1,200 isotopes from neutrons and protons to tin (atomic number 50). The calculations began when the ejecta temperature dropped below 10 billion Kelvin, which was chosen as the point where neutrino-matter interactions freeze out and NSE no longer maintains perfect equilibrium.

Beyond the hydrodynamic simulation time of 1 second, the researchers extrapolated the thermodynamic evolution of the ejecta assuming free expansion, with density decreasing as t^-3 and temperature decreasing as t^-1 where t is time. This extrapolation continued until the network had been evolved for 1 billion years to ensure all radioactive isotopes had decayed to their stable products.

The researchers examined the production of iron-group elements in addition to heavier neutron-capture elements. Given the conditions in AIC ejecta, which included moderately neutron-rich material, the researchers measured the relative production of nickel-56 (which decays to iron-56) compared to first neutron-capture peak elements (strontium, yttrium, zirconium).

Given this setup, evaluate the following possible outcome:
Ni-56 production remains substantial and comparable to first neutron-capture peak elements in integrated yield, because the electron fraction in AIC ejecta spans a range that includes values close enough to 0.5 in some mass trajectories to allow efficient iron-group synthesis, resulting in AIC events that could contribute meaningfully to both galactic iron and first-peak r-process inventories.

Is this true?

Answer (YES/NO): NO